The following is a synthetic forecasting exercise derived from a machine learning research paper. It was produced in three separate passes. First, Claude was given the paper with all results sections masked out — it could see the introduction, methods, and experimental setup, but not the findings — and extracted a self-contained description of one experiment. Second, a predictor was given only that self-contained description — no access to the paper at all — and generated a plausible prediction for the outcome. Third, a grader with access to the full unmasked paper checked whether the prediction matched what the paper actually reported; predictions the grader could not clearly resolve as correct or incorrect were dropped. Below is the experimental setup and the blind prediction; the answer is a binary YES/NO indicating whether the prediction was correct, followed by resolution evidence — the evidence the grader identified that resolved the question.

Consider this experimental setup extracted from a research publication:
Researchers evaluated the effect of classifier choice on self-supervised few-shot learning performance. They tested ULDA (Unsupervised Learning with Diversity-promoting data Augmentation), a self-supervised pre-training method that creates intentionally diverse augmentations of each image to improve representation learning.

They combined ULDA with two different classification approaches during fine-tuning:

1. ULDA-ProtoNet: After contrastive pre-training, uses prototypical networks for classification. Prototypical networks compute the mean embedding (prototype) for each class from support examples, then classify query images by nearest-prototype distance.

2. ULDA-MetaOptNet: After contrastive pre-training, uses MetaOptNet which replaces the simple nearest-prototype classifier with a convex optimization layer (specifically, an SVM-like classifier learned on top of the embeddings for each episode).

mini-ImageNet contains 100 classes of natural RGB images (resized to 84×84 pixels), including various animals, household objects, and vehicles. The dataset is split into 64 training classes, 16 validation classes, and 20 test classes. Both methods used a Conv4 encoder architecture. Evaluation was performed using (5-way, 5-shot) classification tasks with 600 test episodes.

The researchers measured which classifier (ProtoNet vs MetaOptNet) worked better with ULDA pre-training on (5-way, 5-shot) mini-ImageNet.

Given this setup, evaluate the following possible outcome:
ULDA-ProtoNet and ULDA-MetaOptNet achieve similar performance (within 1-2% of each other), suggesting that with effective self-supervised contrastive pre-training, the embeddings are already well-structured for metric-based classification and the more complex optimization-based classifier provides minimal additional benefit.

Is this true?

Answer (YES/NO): YES